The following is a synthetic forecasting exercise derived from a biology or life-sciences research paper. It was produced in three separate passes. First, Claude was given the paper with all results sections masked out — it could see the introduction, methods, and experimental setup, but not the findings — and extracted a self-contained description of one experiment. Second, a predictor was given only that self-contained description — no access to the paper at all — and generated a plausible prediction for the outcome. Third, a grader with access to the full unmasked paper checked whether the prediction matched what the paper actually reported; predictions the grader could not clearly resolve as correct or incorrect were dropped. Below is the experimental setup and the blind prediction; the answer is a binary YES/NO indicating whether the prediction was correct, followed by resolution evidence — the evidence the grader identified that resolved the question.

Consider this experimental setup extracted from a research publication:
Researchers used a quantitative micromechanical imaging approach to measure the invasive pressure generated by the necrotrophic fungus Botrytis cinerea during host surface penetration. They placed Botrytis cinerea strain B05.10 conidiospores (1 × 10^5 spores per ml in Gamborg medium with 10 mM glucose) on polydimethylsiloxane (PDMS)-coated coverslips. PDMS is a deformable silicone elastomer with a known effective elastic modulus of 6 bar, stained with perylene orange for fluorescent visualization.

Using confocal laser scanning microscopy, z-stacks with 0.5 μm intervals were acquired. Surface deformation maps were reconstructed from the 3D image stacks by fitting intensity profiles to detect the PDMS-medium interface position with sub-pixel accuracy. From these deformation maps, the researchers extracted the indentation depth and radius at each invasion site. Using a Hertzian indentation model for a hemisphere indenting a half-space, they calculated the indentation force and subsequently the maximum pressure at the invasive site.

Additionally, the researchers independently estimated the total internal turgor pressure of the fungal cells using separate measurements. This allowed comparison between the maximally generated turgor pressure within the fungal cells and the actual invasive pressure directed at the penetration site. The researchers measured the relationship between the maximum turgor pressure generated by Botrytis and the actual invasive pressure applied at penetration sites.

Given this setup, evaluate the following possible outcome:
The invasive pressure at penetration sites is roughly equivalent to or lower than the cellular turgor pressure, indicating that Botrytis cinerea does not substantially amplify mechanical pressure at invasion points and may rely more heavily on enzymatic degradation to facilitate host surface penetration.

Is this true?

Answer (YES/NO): NO